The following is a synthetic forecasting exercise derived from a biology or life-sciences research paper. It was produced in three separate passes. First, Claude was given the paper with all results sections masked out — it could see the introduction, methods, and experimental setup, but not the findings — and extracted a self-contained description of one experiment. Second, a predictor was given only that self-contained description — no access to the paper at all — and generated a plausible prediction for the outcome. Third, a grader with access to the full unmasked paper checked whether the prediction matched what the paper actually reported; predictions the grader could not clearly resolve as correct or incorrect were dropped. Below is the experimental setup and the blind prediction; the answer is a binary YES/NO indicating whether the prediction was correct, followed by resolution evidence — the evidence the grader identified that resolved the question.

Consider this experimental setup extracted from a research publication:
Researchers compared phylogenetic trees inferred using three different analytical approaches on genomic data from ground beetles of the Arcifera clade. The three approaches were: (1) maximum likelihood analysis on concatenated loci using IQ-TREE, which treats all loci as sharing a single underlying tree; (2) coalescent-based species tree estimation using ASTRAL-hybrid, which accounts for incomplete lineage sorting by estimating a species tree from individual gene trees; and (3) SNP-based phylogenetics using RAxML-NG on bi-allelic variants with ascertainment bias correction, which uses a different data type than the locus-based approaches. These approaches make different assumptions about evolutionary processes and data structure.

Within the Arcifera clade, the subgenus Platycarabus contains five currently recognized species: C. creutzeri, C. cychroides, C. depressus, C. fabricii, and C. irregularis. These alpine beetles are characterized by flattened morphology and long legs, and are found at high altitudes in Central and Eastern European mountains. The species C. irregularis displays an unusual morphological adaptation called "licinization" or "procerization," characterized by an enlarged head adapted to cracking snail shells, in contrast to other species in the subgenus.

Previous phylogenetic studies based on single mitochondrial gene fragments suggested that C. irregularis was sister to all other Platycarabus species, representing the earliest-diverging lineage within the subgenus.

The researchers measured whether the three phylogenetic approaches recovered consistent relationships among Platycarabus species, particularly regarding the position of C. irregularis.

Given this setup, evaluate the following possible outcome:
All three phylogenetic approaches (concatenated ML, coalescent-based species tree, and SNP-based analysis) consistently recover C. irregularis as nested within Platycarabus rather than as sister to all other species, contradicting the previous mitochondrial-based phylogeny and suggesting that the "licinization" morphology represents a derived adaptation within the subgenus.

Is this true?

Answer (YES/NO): YES